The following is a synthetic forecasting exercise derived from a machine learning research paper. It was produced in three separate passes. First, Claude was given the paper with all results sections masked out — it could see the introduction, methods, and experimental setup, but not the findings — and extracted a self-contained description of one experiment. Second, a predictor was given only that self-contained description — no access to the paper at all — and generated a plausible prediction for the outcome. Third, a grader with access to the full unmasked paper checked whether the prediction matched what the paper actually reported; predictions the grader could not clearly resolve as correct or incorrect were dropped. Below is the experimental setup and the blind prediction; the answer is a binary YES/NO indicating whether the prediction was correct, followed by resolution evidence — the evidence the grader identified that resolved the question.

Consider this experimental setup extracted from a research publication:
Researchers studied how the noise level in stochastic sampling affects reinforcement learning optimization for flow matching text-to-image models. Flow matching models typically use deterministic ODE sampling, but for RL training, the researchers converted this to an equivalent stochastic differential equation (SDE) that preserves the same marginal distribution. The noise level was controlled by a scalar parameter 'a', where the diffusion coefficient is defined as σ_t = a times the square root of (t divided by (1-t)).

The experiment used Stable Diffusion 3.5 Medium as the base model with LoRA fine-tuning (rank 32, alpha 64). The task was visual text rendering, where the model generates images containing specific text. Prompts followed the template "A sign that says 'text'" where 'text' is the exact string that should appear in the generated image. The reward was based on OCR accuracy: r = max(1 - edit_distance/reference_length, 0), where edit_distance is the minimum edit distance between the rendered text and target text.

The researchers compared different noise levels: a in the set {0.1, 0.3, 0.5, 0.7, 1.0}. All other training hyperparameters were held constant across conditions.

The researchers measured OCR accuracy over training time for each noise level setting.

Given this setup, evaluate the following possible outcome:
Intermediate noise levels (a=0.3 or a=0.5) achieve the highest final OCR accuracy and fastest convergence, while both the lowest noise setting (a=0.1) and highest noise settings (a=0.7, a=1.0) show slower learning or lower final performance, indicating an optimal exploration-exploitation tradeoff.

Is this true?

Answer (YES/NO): NO